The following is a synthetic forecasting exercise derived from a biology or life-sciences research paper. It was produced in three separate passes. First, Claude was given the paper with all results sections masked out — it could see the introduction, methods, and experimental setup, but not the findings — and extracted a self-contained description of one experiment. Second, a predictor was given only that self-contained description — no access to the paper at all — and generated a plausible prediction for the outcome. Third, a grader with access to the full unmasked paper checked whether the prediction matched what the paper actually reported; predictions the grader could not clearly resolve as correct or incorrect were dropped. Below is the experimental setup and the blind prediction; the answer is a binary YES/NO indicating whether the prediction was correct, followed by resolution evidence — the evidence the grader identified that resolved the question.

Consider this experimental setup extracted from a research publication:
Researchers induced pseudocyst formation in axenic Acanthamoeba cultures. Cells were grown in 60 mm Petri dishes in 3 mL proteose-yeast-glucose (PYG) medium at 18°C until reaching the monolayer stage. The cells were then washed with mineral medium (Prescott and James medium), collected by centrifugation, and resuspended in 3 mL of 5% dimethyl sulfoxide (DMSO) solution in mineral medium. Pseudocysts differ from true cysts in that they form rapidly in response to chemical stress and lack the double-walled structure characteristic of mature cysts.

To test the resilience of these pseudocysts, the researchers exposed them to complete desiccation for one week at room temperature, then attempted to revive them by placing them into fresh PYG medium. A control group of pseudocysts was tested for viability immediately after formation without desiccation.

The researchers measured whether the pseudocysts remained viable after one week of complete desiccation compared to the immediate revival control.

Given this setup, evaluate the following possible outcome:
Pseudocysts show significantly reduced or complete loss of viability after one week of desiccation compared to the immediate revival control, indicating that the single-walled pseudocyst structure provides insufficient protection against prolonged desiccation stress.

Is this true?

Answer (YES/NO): NO